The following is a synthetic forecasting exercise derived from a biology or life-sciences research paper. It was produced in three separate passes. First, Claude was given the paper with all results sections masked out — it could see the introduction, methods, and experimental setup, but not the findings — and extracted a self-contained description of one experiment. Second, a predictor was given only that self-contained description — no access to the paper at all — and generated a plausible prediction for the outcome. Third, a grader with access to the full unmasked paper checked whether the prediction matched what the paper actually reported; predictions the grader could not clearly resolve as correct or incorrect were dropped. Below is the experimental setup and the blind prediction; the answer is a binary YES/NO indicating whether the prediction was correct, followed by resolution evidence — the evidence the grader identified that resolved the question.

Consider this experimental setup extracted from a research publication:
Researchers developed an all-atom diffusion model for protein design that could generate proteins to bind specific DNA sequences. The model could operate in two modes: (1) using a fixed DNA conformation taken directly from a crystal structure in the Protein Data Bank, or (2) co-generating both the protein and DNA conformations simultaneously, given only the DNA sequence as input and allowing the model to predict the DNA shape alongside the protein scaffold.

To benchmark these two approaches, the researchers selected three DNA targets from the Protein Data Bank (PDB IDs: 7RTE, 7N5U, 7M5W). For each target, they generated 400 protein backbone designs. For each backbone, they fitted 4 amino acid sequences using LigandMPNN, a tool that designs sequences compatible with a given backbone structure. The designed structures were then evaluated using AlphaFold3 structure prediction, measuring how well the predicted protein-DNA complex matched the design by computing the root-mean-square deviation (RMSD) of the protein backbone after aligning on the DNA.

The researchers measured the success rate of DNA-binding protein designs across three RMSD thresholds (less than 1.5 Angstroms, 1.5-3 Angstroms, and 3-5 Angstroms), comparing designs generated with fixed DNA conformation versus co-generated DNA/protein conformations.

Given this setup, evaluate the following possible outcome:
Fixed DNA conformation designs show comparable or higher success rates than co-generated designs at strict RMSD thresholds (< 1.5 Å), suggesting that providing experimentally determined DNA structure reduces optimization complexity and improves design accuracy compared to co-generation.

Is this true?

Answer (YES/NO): YES